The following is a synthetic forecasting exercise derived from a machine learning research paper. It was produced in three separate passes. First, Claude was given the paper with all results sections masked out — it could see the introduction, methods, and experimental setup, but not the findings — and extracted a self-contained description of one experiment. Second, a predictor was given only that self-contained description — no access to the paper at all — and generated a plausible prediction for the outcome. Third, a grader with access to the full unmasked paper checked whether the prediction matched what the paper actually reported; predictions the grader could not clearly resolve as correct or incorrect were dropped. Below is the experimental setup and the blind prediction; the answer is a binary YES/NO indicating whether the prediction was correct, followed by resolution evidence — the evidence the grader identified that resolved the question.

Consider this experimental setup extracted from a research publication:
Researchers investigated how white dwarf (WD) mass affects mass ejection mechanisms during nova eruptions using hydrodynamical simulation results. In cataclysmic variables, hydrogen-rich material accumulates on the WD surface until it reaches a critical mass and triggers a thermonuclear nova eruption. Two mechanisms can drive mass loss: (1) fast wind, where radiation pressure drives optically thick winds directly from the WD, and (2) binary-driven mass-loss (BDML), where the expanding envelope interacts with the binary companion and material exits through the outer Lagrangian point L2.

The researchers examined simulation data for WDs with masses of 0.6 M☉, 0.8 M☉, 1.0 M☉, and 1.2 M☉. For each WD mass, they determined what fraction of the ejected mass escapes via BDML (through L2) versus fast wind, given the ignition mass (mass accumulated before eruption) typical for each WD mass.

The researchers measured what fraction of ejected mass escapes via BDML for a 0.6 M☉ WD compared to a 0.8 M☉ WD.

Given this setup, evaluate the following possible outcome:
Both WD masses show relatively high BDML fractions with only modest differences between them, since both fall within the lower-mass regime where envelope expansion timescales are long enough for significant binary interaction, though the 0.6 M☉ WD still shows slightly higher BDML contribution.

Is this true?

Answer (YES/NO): NO